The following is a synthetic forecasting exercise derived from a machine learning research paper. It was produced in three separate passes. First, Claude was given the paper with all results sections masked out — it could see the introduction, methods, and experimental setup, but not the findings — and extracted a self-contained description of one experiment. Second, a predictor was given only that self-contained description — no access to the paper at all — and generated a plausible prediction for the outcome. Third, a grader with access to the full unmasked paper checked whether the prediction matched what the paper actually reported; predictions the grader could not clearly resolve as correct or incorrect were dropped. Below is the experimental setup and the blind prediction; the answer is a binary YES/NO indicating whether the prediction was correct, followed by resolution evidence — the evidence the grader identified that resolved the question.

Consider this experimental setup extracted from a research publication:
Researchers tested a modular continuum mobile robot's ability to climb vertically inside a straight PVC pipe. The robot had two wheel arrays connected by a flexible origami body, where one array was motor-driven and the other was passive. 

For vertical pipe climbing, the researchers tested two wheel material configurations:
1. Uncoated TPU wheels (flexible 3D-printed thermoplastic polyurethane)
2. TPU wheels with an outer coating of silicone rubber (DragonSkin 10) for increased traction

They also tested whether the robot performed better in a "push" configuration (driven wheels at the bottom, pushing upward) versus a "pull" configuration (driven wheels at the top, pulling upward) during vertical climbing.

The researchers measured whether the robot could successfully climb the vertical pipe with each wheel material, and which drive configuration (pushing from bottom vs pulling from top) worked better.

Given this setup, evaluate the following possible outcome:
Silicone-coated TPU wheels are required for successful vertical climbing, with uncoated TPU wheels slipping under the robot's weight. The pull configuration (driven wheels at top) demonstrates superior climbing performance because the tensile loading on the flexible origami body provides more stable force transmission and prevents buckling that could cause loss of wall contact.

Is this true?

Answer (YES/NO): NO